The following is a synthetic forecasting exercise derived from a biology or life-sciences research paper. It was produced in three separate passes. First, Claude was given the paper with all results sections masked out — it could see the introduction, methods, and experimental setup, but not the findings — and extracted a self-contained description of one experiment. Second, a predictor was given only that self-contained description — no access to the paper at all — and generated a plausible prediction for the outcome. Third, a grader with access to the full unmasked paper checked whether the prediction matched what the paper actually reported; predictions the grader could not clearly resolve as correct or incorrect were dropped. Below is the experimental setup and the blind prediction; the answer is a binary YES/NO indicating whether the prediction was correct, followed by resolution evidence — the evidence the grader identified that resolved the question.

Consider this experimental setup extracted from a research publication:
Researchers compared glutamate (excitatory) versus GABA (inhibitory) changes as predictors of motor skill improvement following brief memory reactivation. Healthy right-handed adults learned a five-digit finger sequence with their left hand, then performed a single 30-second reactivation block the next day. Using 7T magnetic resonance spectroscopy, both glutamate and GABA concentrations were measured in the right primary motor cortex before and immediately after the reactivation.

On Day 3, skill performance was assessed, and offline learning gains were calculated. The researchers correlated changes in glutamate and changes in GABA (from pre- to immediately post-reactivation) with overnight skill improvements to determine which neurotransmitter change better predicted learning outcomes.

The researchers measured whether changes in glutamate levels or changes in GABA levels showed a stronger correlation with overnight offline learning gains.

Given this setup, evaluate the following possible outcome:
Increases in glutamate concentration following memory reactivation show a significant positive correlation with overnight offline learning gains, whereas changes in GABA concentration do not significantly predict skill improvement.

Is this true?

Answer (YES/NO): NO